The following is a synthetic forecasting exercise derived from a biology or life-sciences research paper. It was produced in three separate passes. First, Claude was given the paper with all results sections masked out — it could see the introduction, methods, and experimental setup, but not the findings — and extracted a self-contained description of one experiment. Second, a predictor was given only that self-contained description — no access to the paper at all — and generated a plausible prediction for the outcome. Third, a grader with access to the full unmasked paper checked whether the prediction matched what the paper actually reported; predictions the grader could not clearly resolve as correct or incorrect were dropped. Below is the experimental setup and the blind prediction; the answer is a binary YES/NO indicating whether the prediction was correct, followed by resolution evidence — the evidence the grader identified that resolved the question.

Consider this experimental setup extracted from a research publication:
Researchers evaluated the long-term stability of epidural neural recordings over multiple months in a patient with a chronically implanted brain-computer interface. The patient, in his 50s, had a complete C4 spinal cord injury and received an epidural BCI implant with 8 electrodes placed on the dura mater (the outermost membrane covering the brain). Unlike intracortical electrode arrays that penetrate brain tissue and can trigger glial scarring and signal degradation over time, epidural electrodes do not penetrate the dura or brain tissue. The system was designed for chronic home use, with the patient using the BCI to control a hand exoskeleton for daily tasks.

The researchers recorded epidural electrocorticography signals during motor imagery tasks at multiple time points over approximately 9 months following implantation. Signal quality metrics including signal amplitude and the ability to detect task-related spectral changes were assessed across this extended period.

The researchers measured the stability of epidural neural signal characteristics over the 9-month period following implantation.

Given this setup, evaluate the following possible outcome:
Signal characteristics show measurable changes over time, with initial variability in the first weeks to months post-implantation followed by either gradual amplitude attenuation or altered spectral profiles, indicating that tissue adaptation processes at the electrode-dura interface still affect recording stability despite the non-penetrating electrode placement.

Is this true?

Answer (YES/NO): NO